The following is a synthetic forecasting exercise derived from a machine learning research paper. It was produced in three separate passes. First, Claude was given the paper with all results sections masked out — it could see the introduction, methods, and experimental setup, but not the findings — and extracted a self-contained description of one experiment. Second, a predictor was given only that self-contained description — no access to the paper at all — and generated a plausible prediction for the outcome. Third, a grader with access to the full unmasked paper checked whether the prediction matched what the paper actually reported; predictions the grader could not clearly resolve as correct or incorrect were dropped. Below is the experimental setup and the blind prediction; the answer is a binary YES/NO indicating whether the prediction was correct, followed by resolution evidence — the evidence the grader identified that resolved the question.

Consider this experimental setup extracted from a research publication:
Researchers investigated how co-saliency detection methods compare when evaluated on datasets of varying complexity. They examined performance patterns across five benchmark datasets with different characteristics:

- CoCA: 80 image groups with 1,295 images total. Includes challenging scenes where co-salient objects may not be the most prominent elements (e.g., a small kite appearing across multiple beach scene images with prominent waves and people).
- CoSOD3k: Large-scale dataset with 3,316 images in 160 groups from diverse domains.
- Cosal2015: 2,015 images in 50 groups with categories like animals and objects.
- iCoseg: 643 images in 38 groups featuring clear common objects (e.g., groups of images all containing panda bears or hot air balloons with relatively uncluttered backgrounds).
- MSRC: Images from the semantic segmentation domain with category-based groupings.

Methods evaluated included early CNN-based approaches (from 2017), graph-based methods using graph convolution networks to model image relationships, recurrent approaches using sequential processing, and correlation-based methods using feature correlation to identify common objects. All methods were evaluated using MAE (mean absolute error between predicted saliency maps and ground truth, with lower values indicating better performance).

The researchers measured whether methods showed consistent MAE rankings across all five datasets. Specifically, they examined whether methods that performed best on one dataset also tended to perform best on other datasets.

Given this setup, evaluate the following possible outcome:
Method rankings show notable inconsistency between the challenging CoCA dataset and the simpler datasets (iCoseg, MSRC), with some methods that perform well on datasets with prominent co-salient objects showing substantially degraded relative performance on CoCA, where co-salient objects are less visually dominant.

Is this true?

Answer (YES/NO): YES